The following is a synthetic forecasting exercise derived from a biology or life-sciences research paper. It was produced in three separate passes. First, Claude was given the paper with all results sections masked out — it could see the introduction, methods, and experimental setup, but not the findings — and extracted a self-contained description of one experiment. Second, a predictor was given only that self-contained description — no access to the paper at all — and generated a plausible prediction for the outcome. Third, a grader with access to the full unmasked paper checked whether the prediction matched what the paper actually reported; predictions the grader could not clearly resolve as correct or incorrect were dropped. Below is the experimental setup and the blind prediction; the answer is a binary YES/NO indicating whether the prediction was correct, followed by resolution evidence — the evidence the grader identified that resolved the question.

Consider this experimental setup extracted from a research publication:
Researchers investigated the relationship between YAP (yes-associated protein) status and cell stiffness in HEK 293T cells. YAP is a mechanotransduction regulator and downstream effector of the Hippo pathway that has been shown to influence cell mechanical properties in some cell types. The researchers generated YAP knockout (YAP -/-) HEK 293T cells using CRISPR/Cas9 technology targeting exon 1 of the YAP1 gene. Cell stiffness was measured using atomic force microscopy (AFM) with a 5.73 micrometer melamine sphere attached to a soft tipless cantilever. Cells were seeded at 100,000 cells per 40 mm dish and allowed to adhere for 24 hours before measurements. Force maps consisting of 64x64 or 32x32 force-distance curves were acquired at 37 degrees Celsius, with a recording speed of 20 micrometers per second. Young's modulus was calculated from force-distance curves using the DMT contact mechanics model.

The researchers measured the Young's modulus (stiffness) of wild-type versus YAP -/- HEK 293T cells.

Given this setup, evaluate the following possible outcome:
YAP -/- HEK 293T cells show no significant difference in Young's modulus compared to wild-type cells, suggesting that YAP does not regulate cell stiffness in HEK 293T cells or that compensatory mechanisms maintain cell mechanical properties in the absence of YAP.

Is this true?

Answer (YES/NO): YES